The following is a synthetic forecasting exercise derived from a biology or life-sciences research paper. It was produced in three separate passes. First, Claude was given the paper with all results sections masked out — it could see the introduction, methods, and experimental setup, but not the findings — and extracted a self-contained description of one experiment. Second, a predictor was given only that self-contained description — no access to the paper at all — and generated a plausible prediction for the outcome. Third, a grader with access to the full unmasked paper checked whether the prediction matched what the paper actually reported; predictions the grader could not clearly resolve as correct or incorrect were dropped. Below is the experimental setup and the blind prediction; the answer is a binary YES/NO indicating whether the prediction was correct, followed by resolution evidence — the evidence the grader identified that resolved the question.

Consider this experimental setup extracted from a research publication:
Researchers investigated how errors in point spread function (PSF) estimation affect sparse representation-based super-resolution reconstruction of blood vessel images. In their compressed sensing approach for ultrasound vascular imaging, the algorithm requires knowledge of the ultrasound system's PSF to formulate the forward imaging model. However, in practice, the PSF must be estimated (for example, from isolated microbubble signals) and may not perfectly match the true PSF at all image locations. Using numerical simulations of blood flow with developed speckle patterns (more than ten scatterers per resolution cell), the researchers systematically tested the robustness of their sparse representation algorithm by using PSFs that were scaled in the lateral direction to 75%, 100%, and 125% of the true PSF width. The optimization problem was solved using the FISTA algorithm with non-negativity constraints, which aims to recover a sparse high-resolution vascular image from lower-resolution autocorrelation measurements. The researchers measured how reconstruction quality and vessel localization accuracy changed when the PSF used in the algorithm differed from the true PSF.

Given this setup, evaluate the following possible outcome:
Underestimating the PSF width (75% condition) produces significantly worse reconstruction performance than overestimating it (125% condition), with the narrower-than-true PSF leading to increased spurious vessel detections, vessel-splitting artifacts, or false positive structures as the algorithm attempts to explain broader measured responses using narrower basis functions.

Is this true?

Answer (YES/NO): NO